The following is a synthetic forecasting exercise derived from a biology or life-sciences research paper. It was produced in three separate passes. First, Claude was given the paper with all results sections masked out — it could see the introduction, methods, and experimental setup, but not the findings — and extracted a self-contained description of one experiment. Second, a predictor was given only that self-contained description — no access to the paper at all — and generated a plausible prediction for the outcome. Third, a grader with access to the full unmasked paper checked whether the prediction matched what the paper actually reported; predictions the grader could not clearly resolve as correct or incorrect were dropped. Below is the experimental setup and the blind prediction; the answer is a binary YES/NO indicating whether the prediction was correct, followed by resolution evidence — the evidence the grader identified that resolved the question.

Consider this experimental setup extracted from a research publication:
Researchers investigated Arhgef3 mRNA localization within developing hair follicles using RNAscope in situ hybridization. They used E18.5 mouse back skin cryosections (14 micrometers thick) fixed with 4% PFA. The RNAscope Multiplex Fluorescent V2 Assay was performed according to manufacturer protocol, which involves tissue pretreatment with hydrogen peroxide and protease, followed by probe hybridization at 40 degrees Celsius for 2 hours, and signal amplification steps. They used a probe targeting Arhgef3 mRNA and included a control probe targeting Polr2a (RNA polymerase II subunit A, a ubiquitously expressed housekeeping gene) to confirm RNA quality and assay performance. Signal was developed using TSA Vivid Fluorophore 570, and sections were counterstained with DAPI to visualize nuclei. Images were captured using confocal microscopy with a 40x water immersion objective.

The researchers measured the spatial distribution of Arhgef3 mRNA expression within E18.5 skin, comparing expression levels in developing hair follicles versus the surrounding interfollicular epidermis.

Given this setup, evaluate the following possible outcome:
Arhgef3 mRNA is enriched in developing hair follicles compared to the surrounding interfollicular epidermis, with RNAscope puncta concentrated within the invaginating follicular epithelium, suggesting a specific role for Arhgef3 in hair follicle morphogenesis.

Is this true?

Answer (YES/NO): YES